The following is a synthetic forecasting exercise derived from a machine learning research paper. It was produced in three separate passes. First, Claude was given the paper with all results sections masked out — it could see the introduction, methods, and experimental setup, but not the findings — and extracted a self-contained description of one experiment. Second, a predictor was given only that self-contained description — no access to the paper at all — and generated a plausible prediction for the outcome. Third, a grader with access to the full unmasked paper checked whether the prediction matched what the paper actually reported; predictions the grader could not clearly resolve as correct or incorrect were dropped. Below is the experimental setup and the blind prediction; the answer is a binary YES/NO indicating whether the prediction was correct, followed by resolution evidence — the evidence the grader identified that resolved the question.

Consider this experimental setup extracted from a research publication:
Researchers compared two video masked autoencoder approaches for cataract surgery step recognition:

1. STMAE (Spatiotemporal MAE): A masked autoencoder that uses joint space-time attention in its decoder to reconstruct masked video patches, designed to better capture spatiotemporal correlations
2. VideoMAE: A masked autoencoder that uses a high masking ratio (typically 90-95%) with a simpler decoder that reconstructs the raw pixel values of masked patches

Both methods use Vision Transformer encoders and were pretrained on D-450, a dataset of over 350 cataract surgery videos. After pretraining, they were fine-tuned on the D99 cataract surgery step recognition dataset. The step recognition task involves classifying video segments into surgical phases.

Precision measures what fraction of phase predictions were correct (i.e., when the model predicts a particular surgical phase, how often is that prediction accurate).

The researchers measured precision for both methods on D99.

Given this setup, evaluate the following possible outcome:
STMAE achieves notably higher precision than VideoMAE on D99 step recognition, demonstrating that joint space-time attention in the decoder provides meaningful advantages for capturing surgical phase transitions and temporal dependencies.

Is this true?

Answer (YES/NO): NO